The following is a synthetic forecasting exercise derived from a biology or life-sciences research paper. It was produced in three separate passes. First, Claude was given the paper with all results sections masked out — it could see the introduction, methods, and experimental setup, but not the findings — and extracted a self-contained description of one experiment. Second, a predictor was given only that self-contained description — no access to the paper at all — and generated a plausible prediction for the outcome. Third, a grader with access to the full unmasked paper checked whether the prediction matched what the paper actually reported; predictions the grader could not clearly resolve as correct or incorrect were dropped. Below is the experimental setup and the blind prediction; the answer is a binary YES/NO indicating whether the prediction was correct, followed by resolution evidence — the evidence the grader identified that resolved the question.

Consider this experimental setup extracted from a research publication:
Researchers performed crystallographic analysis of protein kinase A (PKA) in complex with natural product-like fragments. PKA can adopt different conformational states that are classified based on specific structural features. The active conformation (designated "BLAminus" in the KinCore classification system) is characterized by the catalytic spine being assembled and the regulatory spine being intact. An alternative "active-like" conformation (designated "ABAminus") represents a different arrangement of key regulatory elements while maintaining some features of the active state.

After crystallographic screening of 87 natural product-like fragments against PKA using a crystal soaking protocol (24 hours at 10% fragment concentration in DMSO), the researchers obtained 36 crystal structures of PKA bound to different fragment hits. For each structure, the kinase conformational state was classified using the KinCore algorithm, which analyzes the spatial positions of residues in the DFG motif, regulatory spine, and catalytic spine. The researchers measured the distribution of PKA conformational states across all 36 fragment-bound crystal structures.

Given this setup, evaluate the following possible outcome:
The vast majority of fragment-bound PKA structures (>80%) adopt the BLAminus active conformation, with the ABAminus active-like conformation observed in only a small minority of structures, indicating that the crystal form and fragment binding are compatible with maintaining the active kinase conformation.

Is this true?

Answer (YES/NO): YES